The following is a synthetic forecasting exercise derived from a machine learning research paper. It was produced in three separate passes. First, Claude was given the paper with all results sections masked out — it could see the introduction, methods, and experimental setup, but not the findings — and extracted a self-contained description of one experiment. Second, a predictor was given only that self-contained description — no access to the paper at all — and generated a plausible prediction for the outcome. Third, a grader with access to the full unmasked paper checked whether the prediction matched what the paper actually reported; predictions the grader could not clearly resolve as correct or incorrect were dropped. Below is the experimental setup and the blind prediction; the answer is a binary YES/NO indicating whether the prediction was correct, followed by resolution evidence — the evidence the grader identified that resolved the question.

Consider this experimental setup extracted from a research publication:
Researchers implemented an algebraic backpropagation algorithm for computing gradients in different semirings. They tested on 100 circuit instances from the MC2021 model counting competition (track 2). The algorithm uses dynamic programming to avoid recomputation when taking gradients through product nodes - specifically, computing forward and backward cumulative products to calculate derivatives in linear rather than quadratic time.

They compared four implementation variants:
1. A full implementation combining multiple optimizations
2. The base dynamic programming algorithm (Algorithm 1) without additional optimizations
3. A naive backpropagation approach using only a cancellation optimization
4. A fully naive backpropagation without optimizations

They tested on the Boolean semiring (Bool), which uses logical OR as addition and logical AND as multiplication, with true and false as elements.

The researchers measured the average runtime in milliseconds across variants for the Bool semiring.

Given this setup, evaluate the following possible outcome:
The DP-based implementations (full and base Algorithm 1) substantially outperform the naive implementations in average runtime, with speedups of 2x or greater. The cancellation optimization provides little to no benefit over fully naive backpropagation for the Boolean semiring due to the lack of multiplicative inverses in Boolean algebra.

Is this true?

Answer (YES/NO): NO